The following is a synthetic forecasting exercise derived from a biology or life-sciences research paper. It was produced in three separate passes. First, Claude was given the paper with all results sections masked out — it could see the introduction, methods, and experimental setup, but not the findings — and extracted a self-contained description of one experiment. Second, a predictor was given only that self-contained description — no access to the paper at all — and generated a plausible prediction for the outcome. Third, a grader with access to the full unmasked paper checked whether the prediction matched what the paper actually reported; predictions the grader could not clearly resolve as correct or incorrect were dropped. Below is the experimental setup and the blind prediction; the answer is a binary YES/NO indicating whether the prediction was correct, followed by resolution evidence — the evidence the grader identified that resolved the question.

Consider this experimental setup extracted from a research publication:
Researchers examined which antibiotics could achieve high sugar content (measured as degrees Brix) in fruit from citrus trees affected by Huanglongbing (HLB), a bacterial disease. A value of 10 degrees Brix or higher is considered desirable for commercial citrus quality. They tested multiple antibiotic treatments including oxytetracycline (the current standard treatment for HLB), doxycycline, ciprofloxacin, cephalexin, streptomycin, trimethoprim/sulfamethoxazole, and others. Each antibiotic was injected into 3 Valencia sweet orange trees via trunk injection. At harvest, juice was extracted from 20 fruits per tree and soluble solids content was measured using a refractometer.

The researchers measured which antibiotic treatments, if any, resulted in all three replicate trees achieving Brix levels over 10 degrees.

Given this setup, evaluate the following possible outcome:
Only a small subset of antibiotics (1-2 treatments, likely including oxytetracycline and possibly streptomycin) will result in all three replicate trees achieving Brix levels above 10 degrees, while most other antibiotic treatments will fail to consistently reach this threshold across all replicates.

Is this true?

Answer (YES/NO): NO